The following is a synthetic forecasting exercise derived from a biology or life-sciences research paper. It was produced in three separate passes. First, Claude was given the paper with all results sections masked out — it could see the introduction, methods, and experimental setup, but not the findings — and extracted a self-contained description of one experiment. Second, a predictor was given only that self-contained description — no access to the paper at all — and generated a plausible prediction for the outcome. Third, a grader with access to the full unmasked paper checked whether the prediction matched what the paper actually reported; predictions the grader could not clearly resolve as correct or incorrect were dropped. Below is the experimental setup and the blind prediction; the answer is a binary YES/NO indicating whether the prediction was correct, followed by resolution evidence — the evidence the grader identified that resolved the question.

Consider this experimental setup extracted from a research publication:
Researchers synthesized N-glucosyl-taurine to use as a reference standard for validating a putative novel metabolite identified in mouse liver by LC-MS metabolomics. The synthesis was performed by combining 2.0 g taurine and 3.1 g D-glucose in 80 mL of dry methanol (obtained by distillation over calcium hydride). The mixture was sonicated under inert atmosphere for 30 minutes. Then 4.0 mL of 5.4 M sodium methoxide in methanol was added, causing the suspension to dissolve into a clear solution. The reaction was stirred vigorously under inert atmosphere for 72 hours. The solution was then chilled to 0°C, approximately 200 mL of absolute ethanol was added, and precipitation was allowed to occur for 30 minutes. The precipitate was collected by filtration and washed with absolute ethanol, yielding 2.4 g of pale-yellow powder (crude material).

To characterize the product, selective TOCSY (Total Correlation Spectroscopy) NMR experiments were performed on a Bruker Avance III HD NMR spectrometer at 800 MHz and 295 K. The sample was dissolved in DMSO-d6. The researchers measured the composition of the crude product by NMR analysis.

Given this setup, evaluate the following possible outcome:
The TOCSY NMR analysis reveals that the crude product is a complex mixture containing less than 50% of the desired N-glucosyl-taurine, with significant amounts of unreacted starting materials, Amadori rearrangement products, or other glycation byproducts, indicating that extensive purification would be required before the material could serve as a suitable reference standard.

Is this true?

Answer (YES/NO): NO